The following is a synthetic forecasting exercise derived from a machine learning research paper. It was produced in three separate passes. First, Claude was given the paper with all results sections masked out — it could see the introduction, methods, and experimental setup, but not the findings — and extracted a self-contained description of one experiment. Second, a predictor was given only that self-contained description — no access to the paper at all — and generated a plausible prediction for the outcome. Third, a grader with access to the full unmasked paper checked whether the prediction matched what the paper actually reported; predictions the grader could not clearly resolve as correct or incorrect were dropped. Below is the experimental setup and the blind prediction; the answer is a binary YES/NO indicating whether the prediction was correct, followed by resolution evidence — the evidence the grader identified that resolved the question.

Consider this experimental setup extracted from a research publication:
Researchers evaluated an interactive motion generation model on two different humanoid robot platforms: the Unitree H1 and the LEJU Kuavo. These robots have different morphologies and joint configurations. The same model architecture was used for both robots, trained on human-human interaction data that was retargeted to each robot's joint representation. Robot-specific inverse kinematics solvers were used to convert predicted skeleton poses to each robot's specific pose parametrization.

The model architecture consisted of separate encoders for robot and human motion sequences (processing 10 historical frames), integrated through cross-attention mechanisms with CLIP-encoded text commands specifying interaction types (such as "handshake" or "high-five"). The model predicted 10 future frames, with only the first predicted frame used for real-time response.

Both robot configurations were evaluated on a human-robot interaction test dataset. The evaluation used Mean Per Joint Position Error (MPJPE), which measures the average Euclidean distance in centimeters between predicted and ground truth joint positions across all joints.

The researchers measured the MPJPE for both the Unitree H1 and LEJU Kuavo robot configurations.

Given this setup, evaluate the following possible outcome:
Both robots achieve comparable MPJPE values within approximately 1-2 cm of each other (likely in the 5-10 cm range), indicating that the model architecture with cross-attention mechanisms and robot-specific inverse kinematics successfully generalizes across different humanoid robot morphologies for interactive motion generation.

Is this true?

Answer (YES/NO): NO